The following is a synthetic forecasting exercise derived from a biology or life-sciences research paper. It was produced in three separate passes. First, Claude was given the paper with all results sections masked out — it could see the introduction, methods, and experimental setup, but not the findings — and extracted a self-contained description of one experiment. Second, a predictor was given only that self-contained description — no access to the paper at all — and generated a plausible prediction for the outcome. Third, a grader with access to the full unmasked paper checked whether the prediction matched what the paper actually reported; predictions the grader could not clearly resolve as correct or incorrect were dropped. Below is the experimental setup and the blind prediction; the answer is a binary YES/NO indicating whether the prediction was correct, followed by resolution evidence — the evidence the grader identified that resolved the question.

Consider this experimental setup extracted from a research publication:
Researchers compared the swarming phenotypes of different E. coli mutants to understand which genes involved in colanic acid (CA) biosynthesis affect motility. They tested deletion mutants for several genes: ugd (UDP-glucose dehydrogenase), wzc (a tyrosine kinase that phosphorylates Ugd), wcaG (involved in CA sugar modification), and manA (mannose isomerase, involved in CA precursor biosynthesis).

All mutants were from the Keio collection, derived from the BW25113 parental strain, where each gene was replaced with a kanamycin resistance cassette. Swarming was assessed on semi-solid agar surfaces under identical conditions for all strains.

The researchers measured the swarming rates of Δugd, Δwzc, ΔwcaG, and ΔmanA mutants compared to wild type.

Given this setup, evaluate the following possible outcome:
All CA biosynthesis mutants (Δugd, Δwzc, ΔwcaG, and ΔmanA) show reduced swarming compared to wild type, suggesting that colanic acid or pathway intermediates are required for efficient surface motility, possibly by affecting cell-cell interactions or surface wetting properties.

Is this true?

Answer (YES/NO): NO